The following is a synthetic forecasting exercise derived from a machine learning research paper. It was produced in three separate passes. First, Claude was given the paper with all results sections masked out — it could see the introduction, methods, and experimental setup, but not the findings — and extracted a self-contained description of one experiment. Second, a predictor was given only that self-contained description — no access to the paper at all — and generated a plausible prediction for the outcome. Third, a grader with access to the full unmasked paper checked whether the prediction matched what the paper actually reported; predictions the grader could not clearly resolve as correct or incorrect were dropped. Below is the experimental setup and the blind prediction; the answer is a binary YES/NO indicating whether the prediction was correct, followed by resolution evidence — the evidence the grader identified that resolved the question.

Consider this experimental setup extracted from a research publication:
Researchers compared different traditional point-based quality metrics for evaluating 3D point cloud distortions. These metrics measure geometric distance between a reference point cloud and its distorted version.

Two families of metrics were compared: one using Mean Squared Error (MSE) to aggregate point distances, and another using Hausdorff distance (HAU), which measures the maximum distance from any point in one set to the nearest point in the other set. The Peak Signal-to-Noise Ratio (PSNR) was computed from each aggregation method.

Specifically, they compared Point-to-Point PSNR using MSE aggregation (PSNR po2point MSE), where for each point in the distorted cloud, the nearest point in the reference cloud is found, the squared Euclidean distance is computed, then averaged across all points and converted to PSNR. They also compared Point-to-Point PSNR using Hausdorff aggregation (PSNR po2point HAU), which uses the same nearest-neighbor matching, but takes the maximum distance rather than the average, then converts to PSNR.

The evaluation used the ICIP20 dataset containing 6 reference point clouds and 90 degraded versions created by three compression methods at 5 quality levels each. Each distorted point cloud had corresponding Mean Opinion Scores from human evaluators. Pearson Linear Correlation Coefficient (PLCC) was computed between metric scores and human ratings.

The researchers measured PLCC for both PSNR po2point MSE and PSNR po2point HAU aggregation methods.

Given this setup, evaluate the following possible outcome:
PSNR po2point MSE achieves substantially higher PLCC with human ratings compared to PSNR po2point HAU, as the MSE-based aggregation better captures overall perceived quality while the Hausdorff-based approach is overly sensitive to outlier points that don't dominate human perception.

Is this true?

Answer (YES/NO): YES